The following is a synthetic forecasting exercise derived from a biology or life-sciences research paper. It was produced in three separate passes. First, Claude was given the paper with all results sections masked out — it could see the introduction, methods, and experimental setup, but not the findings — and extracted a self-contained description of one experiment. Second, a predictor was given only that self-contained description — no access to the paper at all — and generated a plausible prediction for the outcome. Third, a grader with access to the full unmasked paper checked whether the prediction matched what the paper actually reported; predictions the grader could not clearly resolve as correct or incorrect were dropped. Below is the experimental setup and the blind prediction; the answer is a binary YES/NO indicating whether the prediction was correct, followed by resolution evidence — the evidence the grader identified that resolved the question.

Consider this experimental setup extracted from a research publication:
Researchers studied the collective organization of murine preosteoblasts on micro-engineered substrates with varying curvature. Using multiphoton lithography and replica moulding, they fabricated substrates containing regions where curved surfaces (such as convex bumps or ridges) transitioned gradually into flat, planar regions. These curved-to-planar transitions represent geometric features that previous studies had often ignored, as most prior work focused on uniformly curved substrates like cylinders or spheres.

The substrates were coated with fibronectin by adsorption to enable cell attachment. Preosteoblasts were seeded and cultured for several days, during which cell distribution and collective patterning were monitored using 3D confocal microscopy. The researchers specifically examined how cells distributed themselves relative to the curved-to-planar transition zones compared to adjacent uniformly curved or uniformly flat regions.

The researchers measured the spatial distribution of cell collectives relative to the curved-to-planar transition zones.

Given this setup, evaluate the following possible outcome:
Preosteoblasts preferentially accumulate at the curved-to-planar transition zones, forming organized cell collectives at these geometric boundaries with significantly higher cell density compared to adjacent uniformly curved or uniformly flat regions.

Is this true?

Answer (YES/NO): YES